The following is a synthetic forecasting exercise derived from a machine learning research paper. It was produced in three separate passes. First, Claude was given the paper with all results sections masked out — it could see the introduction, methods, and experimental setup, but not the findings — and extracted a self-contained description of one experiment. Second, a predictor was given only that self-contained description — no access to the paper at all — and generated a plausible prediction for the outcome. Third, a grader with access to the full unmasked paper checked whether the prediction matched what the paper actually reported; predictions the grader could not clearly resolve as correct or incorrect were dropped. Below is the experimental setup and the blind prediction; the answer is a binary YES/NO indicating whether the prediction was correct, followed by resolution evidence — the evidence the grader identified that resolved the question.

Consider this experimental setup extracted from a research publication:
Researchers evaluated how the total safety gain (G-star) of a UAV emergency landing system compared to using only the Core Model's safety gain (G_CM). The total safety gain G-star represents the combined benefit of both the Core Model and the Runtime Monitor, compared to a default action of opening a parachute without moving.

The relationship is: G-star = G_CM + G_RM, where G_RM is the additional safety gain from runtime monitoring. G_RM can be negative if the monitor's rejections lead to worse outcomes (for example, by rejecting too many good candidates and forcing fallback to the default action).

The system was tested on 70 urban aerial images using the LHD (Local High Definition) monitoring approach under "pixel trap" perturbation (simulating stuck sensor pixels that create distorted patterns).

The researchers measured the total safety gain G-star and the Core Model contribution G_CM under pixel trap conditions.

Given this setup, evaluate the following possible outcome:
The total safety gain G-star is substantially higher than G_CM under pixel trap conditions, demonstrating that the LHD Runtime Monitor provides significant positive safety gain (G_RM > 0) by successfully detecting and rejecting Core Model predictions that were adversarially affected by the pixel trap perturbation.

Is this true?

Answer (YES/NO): NO